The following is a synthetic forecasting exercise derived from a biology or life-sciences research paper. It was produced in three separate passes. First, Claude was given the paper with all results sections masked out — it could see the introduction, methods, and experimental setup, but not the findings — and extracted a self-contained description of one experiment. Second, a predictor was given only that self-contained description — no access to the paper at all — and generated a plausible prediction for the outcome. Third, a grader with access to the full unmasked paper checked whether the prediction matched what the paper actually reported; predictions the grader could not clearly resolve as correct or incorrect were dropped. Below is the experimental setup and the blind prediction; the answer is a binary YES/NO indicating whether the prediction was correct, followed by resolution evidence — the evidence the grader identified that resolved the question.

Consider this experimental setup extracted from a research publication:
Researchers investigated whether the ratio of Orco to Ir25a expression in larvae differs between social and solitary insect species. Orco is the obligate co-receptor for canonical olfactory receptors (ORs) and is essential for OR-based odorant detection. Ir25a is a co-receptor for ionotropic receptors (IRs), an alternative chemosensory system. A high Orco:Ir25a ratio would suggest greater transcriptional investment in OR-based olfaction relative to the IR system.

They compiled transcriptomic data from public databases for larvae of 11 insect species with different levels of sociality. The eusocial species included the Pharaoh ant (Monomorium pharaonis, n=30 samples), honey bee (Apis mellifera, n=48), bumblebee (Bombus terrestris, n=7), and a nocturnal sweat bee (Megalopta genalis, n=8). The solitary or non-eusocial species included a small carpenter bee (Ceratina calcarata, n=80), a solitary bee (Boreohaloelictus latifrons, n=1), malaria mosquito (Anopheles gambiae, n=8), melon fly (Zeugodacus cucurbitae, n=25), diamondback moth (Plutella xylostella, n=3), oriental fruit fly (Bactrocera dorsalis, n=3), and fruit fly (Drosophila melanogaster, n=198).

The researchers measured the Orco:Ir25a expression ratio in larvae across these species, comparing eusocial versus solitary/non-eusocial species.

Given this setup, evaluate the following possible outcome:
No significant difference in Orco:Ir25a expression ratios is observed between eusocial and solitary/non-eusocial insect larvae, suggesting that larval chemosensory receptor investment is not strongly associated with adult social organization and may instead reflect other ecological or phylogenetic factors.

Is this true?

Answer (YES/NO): NO